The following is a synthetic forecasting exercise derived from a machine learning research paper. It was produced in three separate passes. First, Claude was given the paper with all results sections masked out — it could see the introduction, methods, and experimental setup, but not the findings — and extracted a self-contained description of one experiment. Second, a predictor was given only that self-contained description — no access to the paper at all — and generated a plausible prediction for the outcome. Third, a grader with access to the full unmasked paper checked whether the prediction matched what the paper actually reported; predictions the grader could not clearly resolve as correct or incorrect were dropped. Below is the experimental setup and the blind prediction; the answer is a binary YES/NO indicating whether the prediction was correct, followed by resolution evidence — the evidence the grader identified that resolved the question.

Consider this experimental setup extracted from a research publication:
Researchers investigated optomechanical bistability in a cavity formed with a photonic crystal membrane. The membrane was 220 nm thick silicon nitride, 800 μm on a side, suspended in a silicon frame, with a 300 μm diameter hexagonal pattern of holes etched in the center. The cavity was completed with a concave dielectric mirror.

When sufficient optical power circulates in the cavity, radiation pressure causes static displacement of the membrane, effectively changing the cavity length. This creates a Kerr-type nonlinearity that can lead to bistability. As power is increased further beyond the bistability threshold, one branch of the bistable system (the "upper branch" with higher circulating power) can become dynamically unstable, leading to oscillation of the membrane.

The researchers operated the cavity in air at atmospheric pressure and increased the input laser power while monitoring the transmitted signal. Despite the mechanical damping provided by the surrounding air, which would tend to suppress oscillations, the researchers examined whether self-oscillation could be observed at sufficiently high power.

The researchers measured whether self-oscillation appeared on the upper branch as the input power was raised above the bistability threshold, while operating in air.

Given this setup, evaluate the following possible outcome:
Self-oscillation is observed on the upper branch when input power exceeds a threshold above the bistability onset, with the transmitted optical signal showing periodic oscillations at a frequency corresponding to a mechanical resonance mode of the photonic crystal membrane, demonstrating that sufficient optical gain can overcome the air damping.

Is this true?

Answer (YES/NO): YES